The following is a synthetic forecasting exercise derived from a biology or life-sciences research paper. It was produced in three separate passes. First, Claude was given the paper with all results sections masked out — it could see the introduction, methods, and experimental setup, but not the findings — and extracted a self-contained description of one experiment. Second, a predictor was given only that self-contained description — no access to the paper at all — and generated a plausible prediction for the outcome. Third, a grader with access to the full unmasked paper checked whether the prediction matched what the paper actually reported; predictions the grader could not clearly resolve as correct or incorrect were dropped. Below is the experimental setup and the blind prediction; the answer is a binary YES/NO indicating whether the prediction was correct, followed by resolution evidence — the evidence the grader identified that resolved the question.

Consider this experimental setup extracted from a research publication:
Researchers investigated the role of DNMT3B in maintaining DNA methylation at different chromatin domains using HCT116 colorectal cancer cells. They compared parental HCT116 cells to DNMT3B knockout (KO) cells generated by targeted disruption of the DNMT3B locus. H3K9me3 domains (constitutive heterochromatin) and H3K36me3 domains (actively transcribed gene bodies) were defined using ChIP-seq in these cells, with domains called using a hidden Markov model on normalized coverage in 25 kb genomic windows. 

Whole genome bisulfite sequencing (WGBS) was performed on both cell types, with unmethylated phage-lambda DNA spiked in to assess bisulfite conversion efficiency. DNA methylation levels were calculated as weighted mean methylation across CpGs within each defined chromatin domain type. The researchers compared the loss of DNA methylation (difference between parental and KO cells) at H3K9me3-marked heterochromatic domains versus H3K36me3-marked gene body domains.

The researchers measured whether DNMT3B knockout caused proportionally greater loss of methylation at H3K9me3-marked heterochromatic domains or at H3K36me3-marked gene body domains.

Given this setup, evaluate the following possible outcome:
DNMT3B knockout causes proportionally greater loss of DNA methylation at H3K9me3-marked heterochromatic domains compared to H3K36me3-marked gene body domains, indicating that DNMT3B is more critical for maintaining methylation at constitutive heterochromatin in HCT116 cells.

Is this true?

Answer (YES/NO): YES